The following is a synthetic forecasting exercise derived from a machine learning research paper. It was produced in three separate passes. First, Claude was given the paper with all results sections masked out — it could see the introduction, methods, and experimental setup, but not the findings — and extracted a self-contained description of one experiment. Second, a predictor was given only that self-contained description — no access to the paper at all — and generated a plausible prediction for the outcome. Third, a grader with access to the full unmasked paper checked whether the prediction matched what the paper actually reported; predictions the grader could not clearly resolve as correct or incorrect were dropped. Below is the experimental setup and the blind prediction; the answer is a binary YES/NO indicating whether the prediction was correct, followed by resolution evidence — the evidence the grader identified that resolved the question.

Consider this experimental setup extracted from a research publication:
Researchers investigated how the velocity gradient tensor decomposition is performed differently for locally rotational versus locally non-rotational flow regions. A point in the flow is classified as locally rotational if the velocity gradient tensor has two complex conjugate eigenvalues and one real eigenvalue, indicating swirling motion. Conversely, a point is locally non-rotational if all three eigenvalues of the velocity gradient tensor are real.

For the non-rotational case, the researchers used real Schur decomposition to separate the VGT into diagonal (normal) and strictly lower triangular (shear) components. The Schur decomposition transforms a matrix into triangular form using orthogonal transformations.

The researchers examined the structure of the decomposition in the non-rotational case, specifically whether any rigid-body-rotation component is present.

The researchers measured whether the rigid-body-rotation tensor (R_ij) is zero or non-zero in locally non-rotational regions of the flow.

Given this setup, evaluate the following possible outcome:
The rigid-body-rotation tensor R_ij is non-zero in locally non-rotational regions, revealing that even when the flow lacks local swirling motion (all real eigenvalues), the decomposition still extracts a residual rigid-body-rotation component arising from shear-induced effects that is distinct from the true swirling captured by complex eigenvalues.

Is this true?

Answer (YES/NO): NO